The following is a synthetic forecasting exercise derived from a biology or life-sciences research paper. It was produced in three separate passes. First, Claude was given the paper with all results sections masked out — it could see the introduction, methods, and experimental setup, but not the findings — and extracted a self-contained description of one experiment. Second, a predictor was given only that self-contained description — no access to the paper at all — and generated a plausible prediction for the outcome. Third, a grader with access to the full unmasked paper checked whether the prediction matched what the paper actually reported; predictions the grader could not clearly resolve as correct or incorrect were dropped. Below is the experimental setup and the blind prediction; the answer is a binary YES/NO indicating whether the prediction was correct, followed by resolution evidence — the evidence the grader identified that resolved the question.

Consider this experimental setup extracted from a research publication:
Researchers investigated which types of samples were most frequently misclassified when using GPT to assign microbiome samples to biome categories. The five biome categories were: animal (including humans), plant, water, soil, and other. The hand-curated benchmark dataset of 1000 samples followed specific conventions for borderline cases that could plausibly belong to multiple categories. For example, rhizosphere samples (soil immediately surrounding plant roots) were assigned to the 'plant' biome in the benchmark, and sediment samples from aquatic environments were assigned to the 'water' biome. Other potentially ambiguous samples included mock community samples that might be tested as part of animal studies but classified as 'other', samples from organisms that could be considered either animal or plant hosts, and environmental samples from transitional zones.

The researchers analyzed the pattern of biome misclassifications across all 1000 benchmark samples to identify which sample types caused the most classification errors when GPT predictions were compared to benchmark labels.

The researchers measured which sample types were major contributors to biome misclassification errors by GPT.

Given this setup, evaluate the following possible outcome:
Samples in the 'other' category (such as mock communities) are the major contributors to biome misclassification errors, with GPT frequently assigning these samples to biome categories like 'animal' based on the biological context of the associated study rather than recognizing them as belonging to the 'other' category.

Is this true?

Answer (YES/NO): NO